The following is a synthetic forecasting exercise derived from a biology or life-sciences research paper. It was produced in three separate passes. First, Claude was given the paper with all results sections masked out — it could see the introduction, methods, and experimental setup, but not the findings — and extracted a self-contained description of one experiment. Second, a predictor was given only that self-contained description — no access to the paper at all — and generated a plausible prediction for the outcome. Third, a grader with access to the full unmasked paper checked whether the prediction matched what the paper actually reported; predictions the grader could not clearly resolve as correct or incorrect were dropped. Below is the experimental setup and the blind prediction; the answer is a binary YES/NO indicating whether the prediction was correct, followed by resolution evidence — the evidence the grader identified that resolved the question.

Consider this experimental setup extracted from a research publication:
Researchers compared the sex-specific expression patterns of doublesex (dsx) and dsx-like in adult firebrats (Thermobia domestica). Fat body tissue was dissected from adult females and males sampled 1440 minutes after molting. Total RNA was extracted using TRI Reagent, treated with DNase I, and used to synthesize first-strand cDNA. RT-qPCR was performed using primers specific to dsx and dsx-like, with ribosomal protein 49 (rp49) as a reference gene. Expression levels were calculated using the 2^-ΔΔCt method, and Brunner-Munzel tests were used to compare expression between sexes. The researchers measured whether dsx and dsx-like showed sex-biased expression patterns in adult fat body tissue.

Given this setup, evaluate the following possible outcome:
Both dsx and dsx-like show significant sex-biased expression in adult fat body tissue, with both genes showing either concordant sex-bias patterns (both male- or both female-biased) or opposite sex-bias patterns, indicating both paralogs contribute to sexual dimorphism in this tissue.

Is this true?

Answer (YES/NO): YES